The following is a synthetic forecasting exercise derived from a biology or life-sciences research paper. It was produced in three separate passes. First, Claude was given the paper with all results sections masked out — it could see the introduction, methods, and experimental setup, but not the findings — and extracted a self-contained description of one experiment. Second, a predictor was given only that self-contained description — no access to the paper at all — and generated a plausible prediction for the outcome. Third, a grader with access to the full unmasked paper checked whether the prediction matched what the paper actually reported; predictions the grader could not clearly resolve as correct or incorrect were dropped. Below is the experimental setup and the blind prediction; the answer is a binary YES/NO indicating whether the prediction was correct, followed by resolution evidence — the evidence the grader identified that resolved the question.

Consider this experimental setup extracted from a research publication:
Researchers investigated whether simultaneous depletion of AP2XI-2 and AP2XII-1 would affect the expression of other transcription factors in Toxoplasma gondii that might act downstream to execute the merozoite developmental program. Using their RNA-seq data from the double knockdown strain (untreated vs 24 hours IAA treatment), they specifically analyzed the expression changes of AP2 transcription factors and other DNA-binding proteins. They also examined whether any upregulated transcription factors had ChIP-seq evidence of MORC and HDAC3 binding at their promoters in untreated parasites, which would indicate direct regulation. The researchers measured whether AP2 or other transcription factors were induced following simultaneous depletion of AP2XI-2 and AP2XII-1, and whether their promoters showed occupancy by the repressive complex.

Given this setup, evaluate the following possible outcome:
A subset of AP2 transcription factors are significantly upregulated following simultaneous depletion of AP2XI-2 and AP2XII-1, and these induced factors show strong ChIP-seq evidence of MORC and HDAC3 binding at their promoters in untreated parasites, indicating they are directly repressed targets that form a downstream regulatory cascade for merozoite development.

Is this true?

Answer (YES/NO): YES